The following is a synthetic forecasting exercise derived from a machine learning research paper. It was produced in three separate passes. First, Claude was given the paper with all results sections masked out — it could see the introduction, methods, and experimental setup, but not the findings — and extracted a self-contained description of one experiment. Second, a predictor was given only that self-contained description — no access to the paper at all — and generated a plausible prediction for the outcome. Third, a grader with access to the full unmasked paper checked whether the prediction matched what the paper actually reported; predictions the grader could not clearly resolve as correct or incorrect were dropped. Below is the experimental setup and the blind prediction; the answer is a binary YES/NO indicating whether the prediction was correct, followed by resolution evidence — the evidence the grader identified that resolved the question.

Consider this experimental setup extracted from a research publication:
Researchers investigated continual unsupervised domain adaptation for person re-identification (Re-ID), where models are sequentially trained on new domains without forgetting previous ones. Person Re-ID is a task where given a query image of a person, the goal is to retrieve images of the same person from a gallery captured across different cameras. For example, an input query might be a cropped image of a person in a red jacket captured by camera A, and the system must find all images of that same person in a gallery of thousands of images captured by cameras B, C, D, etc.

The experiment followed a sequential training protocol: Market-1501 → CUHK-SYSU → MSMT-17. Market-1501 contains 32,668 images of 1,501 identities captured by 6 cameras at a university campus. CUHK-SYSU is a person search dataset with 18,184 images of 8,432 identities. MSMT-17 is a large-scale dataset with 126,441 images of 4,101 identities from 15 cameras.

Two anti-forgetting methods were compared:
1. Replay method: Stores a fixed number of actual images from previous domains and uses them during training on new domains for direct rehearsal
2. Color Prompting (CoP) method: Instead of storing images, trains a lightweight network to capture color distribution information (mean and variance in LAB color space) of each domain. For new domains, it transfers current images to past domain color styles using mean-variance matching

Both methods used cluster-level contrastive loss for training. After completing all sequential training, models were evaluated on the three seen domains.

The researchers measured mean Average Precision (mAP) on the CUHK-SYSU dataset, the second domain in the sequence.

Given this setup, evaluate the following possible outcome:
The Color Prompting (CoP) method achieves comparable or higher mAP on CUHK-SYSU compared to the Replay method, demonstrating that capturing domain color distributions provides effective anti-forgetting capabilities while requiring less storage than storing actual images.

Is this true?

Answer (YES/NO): NO